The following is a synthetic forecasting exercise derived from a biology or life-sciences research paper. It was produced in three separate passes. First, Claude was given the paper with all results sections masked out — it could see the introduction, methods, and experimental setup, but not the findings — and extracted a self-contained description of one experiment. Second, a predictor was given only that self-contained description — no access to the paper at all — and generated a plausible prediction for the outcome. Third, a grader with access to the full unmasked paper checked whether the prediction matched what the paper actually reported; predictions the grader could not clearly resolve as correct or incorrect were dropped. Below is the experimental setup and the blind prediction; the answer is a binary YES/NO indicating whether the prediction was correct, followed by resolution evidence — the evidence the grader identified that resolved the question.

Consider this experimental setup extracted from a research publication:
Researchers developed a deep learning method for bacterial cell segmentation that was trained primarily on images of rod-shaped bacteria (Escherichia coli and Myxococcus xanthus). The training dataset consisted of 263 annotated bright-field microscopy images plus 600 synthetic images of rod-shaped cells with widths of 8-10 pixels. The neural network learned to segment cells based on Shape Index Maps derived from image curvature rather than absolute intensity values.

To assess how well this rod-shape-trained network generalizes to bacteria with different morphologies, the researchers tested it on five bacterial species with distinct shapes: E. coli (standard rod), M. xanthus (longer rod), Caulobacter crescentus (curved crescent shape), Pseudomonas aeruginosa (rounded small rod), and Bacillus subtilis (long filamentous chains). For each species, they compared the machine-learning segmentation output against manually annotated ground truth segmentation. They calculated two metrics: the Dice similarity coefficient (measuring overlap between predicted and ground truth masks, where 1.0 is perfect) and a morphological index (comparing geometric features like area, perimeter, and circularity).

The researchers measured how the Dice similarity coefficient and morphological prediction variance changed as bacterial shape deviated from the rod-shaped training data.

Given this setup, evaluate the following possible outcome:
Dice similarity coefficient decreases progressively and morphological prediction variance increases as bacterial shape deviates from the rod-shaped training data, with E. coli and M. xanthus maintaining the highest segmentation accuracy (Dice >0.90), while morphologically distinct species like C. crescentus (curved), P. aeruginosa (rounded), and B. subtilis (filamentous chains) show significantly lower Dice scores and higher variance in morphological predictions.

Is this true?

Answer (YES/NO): NO